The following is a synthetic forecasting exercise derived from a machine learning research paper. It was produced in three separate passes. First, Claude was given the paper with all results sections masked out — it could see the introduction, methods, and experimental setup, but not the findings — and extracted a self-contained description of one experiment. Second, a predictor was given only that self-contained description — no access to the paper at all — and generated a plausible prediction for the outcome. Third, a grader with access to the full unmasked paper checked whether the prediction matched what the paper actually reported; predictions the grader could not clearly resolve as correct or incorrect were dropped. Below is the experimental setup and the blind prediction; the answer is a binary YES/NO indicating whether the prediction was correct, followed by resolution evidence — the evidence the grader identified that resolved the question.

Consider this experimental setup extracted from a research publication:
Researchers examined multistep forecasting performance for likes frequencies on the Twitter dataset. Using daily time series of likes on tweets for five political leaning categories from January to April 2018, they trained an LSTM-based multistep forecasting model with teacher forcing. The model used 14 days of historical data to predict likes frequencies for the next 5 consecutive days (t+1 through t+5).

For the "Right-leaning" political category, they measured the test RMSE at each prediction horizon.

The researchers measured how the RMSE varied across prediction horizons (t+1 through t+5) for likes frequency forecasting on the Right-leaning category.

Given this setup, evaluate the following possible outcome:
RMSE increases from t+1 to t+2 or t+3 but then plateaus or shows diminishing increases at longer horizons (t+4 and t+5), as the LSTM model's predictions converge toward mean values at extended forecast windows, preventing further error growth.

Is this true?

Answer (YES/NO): NO